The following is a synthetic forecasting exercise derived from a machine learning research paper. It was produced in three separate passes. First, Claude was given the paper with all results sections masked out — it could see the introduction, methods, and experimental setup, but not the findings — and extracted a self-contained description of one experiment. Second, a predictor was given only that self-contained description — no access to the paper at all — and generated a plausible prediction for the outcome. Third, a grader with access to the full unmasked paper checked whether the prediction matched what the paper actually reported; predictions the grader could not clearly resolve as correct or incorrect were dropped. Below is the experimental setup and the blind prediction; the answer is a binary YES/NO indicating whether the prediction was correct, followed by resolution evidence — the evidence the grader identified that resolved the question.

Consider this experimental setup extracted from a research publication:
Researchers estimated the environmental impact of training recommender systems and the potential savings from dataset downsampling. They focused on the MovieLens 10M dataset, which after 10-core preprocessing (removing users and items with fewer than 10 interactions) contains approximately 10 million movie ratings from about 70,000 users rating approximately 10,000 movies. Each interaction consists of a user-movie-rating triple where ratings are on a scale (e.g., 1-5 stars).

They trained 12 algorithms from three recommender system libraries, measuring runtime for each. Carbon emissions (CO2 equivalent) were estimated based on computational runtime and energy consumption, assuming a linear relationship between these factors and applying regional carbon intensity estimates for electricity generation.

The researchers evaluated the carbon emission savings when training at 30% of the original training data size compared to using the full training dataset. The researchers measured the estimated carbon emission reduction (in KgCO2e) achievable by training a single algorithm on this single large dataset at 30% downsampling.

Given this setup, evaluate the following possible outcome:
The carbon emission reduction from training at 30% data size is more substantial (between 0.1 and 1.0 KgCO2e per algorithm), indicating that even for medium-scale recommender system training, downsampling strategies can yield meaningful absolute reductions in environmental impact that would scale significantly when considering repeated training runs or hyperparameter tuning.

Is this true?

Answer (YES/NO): NO